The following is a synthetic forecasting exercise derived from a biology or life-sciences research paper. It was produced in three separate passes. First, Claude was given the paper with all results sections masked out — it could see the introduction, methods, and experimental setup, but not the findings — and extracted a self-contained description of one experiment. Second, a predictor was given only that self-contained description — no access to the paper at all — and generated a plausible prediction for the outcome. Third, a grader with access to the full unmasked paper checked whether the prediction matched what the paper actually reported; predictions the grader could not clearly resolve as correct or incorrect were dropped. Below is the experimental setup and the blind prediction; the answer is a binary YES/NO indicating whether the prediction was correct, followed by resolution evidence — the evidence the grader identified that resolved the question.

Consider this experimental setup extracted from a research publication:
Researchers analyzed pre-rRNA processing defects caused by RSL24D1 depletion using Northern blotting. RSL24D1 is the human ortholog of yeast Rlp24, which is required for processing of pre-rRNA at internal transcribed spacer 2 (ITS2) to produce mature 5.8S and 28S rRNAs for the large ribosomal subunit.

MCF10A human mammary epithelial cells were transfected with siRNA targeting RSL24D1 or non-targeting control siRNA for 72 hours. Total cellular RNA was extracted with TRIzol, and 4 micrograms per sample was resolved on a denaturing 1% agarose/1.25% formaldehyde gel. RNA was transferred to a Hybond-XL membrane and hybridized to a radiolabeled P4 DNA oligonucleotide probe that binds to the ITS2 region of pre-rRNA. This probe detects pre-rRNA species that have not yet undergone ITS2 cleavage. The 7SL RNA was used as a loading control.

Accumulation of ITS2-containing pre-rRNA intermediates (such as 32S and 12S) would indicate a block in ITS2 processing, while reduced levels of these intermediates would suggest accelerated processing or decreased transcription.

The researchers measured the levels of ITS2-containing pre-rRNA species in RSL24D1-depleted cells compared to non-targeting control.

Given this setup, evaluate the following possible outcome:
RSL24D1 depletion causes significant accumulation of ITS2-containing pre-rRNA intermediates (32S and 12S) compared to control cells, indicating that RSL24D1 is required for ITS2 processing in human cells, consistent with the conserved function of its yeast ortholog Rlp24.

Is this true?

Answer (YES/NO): NO